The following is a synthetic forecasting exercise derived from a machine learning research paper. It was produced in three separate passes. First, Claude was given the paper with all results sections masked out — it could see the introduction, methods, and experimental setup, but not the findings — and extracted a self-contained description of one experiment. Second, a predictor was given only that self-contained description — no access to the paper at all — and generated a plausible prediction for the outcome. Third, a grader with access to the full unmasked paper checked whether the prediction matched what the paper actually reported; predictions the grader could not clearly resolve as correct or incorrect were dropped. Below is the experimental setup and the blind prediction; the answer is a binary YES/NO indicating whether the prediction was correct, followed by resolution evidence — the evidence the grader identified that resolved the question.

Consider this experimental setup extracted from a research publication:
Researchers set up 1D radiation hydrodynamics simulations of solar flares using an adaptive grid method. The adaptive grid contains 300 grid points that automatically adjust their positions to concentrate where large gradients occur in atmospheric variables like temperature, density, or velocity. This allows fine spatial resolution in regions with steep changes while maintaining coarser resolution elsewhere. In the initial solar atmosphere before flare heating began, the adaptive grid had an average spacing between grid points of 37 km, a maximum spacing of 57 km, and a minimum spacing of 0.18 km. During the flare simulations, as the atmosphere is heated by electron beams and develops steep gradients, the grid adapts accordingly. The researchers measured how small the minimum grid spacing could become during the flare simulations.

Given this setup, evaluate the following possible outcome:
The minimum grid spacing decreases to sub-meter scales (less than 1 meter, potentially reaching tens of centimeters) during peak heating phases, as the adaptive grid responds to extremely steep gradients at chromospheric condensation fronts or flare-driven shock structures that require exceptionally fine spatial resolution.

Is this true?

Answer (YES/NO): YES